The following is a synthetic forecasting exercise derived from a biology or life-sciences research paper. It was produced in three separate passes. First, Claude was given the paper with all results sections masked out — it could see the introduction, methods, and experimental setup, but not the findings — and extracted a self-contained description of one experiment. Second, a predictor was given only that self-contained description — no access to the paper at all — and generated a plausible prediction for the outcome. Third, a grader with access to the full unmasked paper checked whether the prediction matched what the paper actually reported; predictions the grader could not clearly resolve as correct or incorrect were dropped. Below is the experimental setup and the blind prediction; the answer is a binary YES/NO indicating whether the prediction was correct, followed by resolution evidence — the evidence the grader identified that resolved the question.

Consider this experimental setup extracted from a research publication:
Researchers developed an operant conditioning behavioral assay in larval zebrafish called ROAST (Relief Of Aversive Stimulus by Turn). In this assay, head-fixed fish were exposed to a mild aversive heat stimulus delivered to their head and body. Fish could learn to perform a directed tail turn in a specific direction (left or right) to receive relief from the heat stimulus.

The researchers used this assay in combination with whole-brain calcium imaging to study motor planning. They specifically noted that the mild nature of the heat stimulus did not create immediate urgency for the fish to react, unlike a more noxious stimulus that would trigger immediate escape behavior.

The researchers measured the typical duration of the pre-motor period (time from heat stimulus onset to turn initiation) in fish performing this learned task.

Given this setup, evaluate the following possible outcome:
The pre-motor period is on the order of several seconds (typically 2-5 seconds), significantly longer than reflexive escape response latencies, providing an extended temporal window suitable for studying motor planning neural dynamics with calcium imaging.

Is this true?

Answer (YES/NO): NO